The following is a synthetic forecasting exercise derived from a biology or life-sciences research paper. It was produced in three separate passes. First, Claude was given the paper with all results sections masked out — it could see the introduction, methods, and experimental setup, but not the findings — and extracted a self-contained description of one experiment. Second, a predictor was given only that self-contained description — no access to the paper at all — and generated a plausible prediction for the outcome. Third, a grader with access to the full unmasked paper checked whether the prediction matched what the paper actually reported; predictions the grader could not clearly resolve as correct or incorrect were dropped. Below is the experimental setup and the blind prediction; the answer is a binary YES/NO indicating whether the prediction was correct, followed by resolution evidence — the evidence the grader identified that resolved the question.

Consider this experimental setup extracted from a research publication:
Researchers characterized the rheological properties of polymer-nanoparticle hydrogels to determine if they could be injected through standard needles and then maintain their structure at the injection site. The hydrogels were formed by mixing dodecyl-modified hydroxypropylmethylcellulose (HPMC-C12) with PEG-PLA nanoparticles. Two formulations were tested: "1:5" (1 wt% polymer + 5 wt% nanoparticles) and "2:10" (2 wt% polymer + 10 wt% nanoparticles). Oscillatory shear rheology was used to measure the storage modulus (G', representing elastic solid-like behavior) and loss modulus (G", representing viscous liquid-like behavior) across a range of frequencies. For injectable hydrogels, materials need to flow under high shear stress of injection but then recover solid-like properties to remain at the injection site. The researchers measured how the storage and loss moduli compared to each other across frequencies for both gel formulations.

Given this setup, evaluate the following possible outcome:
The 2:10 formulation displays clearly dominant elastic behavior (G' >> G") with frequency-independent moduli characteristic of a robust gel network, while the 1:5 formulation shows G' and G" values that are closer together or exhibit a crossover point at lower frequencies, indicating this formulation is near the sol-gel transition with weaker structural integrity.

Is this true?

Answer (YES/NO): NO